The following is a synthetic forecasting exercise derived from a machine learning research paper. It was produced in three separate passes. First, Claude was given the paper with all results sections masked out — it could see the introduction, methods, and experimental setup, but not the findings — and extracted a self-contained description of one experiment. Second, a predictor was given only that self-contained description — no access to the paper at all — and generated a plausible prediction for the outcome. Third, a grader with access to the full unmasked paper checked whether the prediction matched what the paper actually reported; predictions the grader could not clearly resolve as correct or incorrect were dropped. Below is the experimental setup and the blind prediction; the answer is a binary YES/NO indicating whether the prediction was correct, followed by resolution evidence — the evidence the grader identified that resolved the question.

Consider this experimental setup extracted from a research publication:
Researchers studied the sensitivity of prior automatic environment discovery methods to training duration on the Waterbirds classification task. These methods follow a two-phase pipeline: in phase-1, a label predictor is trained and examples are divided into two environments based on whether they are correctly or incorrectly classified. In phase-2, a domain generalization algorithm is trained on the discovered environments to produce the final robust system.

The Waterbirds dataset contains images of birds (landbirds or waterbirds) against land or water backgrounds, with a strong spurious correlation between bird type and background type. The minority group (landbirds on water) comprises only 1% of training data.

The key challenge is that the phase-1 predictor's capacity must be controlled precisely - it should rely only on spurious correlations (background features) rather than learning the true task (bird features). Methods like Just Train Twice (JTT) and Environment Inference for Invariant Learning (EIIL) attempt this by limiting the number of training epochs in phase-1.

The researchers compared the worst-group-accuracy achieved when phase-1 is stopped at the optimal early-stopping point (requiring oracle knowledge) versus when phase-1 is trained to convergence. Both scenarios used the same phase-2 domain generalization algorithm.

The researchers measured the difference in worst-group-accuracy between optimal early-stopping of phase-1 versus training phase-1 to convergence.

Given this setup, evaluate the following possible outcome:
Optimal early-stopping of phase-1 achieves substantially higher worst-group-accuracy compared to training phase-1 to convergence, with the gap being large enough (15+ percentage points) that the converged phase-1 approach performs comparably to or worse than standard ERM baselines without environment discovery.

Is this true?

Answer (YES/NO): NO